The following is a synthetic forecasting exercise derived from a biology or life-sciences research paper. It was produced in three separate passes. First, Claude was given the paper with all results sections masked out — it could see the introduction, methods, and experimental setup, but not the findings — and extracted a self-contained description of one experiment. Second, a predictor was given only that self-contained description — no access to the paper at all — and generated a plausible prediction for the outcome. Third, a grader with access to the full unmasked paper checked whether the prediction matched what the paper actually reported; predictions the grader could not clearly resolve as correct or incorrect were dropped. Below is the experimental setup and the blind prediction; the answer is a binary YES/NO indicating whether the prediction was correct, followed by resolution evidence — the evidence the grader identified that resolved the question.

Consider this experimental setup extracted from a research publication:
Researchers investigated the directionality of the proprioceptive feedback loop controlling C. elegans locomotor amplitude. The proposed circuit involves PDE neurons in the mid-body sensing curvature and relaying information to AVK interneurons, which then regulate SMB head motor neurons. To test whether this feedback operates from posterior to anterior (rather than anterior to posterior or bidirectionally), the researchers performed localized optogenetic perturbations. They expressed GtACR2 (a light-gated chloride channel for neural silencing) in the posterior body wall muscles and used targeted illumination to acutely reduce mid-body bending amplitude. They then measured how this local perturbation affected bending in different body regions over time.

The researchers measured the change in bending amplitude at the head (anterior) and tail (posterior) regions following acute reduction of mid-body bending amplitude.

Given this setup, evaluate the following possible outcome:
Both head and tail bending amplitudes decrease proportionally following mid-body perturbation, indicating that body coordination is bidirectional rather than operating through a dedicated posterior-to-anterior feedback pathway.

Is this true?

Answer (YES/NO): NO